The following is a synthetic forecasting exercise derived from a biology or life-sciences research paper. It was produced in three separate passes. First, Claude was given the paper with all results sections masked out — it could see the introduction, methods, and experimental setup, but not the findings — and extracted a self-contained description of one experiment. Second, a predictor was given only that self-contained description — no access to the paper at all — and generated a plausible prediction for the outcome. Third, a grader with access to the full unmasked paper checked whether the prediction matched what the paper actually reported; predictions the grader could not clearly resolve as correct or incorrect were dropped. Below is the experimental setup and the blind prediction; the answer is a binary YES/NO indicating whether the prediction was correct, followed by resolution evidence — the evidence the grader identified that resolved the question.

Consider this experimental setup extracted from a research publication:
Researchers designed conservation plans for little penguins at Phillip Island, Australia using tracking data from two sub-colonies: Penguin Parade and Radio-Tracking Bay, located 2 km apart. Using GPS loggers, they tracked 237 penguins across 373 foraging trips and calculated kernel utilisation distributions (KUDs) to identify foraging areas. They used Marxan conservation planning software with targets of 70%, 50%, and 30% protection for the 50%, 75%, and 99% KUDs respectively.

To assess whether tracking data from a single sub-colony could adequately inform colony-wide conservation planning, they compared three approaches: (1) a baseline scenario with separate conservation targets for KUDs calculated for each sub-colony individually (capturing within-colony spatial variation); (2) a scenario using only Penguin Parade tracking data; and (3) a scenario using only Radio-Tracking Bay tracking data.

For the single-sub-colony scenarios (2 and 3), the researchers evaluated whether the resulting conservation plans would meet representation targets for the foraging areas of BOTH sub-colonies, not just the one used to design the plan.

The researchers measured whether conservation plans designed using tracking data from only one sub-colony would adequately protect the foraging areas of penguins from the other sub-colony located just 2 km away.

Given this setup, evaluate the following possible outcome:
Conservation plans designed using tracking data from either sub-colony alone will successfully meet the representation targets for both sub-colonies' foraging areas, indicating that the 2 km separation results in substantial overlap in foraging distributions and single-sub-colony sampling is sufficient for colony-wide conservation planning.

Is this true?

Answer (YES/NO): NO